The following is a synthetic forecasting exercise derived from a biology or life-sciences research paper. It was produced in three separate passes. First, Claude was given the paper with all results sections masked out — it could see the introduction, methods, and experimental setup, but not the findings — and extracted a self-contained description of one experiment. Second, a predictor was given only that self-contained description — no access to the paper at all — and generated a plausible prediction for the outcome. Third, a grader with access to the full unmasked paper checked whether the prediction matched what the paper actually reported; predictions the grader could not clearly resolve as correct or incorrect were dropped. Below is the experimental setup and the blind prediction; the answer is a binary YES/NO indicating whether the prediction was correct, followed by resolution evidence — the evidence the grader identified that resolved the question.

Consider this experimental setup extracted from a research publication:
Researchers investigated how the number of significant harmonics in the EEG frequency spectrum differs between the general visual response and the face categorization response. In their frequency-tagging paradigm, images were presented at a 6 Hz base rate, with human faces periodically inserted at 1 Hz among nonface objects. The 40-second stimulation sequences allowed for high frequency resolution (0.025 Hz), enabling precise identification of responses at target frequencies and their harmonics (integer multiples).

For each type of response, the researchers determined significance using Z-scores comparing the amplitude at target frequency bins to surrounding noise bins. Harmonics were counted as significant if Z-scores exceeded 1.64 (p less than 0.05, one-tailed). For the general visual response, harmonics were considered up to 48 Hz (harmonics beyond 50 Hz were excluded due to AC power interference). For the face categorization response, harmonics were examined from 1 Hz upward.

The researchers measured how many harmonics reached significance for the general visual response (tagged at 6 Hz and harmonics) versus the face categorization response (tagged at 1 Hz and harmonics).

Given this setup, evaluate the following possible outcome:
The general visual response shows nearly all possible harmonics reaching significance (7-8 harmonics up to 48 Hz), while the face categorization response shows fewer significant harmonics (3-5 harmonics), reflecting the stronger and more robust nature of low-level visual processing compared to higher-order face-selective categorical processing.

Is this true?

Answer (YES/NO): NO